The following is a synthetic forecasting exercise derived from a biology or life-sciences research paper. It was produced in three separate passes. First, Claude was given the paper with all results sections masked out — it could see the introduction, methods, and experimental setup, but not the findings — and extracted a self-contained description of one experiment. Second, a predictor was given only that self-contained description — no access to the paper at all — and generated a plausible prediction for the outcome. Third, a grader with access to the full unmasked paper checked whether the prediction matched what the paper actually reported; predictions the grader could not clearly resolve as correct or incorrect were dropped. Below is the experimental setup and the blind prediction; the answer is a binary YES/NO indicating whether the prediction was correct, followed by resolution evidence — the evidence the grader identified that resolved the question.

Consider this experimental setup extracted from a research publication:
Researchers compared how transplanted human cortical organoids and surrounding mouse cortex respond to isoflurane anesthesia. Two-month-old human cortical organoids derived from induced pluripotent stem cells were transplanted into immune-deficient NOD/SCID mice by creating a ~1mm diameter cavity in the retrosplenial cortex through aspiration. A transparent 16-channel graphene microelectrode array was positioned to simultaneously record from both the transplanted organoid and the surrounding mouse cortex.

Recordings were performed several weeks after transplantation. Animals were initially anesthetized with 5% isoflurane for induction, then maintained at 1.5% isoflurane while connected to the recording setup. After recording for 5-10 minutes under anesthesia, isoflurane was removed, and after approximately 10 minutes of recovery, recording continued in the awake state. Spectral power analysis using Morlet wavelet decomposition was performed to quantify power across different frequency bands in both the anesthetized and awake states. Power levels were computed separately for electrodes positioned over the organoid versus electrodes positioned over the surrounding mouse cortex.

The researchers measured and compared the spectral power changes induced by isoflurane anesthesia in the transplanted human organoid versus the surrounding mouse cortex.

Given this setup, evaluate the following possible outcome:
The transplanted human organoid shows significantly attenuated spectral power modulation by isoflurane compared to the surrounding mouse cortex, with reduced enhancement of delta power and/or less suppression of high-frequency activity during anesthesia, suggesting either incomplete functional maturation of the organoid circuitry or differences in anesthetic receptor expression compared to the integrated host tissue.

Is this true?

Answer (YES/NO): NO